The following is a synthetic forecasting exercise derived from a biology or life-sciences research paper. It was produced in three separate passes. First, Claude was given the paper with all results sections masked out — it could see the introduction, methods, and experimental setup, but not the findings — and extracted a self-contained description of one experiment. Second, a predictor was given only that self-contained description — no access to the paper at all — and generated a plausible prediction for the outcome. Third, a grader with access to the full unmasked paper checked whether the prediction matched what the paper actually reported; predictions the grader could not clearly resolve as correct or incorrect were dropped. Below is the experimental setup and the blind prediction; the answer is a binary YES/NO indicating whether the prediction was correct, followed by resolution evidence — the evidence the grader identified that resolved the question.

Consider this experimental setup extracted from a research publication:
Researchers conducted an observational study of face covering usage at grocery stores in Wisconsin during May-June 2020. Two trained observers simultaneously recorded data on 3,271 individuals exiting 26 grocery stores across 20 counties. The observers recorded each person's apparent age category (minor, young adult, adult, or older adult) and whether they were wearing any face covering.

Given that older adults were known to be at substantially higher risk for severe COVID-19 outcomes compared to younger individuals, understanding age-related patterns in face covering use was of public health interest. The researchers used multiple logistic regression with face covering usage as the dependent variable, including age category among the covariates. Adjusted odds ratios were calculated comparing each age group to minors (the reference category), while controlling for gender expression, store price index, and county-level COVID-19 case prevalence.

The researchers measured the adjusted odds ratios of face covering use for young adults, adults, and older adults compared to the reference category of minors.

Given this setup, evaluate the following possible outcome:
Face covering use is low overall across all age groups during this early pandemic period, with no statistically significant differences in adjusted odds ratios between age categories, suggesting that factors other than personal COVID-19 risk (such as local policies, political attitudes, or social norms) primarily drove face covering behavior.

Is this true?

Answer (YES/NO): NO